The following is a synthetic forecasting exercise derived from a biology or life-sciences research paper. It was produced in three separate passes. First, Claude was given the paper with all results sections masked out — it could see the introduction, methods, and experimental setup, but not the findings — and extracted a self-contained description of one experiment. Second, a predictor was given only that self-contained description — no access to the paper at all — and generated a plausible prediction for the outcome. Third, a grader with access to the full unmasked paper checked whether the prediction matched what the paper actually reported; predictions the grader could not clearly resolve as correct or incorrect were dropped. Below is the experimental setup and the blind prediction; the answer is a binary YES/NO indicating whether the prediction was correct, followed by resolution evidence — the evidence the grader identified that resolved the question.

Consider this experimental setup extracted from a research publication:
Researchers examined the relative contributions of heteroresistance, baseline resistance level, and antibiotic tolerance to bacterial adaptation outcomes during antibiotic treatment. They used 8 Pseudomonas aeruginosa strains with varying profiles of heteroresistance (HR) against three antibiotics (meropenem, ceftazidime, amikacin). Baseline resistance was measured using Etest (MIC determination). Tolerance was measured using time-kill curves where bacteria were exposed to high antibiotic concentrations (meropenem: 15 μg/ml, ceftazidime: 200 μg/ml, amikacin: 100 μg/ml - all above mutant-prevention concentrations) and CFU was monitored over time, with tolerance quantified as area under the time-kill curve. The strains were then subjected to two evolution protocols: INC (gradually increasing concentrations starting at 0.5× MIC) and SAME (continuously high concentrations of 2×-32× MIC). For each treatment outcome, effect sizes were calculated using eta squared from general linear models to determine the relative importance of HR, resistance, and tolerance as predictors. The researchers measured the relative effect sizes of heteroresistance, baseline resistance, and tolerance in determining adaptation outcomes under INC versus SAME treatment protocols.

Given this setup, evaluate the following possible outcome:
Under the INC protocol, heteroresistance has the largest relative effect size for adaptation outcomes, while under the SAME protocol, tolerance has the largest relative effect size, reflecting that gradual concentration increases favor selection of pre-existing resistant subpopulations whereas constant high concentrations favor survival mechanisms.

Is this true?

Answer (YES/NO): NO